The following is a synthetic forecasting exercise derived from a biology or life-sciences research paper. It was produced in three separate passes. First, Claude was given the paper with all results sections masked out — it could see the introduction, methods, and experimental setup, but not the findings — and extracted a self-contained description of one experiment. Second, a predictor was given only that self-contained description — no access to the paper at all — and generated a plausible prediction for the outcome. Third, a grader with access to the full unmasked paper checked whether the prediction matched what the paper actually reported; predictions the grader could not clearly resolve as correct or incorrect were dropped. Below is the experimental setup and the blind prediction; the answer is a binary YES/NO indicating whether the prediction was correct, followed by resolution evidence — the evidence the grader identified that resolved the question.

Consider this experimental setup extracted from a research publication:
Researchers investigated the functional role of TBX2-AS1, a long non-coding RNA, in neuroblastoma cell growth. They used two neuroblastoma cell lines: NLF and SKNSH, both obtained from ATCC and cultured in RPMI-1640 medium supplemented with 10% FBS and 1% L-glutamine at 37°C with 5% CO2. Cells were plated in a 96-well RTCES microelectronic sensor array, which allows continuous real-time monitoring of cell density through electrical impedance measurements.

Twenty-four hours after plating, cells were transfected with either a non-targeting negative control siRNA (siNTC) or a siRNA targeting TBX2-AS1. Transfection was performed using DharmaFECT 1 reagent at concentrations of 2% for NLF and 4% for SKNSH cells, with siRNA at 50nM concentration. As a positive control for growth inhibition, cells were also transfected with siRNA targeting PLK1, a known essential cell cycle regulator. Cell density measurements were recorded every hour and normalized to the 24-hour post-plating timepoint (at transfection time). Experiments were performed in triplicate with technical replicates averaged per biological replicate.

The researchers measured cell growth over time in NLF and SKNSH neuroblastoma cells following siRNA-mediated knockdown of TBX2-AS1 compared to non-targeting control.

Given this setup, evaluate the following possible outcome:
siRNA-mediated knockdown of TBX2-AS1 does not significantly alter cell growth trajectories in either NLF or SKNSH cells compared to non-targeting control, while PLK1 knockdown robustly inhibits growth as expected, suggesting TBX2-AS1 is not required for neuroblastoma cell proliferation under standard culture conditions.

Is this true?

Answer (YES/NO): NO